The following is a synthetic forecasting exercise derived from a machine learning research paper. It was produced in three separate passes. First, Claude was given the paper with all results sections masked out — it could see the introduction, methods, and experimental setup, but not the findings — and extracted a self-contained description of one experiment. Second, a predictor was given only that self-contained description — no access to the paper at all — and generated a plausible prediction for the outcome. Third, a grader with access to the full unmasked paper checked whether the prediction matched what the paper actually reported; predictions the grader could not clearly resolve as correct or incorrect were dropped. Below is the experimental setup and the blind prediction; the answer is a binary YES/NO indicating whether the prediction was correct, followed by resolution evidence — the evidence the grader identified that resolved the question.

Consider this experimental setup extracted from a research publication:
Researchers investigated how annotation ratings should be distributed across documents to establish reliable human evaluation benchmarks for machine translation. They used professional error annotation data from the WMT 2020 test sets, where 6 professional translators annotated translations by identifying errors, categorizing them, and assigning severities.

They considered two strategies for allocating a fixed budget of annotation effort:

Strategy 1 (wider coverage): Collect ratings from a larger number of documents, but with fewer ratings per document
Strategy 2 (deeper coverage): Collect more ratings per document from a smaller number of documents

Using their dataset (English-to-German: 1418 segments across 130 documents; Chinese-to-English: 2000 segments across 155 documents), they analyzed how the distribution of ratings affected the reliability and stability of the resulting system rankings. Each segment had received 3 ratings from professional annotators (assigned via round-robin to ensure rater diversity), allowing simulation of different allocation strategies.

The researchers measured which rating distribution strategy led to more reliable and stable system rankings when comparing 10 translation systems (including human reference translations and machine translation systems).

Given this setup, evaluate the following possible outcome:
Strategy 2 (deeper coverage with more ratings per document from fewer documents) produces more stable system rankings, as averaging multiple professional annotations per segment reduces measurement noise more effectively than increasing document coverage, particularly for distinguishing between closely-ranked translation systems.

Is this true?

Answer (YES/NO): NO